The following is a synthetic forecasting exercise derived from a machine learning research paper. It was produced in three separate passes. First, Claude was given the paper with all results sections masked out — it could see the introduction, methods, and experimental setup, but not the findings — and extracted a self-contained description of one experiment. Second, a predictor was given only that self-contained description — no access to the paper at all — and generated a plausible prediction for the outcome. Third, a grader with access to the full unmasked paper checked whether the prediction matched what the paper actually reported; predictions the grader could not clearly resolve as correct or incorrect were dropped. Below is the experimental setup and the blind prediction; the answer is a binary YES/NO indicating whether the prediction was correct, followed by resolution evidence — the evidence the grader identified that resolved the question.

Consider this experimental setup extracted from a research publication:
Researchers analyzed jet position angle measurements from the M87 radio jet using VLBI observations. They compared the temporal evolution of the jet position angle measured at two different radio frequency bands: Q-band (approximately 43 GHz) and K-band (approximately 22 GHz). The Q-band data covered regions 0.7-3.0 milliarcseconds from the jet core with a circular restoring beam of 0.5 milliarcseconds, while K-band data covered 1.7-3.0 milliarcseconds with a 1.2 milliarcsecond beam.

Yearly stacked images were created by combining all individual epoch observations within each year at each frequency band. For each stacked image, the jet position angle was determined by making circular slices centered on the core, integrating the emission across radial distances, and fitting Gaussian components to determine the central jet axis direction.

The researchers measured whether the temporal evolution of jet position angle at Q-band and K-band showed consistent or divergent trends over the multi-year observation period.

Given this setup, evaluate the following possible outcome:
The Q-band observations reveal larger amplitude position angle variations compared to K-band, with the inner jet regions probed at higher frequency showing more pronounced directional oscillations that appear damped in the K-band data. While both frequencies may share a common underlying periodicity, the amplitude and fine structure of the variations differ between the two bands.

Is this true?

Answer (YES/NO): NO